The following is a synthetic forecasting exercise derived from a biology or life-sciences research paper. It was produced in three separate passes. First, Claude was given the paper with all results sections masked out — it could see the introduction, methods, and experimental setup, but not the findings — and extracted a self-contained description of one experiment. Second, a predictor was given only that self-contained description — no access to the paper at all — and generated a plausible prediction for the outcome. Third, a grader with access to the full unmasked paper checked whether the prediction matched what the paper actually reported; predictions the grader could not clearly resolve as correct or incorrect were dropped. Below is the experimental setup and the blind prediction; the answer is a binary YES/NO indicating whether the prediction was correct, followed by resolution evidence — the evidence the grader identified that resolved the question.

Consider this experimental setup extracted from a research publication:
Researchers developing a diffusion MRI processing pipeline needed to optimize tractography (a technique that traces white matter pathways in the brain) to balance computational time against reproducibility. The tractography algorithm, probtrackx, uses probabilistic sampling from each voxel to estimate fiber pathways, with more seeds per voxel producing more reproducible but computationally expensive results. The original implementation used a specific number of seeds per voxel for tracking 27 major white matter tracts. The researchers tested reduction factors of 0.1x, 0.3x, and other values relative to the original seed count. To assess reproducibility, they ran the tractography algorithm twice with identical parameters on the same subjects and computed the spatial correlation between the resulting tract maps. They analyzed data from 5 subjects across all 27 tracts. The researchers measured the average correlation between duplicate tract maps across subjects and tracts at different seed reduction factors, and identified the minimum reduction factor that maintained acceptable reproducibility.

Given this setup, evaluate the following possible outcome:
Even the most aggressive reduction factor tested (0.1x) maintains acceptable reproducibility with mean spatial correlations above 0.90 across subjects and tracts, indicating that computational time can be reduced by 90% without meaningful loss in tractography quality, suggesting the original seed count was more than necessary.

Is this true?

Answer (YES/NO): NO